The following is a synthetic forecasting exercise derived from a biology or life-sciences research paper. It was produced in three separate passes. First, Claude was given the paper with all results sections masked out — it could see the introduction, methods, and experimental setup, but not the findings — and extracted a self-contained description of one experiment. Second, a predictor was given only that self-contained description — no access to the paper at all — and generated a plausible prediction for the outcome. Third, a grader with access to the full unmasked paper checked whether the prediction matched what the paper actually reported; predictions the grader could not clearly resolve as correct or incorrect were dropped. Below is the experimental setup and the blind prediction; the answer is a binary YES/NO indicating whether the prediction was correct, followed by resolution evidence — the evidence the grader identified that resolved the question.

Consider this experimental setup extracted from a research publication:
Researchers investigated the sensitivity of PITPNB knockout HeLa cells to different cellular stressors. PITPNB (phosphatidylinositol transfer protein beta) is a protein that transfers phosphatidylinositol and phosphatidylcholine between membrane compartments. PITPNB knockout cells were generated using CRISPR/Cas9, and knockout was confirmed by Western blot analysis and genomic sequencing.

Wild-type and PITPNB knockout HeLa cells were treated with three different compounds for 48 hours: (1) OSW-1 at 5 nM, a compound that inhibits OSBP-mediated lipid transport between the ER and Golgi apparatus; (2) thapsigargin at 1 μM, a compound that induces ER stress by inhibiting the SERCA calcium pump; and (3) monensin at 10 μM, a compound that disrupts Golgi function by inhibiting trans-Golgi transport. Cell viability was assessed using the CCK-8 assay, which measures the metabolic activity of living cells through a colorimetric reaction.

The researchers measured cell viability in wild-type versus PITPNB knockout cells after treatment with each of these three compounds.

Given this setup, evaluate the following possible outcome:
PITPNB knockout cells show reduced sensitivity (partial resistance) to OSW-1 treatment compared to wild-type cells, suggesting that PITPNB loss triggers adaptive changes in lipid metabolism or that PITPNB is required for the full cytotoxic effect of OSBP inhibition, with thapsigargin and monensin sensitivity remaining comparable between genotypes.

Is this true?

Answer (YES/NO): YES